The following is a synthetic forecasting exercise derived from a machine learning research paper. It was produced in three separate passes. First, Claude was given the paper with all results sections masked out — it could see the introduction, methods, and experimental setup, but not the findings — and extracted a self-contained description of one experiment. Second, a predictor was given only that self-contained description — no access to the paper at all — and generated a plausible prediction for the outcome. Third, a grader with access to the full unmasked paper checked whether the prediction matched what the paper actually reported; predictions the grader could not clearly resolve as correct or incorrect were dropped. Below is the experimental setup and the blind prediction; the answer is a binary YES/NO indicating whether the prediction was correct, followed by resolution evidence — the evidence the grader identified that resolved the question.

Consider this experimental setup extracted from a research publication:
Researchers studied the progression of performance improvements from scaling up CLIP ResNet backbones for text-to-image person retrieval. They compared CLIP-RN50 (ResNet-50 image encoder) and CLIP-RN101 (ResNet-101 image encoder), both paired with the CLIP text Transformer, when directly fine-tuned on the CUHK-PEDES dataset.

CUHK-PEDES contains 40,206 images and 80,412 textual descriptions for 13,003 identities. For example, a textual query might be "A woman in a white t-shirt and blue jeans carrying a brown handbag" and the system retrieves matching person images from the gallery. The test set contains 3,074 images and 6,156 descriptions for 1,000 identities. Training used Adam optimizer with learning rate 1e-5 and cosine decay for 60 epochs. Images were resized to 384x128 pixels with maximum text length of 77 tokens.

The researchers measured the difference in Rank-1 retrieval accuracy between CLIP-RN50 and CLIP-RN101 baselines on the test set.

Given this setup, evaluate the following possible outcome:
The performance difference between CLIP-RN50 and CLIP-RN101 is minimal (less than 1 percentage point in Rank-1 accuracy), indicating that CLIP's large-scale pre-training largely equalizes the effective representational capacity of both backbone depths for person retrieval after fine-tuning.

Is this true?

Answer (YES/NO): NO